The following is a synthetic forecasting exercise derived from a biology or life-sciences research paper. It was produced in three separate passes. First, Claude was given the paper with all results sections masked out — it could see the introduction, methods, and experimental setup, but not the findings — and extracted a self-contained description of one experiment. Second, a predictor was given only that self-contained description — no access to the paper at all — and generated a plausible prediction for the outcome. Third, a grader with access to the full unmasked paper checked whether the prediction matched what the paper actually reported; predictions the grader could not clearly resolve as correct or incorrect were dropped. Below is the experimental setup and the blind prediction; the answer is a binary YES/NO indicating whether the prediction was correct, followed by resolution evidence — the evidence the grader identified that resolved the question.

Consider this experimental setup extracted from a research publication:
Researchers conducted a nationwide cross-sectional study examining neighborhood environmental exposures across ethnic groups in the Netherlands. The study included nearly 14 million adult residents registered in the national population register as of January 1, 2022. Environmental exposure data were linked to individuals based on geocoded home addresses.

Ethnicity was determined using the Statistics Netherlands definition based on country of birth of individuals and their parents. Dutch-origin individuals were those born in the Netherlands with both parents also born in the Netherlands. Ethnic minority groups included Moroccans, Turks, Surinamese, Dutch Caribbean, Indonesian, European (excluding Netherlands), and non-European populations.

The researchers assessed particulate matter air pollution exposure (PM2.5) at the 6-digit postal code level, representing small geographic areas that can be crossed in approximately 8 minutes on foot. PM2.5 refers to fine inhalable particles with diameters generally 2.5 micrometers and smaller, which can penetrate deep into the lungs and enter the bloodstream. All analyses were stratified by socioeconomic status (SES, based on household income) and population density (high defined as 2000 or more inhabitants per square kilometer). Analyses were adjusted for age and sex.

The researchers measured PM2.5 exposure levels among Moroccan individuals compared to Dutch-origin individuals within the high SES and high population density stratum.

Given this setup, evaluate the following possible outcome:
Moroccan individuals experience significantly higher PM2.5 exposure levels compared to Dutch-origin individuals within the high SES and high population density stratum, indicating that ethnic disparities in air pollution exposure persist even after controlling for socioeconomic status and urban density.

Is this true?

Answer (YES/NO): YES